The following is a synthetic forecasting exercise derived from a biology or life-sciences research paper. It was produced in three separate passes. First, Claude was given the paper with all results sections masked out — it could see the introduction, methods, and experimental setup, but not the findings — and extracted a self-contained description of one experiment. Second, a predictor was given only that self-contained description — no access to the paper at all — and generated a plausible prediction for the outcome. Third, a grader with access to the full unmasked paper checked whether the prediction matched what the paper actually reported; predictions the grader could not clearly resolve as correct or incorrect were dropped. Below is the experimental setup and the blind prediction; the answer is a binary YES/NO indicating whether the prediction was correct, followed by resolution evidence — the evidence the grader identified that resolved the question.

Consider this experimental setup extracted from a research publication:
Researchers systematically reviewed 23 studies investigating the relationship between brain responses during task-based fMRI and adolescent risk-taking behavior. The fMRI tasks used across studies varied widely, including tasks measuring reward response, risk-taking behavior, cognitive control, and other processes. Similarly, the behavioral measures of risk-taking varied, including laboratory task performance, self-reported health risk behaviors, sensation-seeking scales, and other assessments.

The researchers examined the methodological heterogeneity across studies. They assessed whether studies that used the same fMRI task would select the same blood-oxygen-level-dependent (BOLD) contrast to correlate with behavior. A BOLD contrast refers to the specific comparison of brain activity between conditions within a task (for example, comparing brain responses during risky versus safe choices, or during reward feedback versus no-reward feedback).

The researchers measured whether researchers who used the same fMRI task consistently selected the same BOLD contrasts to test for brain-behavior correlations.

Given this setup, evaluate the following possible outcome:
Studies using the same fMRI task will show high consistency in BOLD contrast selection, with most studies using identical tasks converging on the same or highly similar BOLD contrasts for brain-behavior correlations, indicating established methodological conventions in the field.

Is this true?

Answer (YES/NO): NO